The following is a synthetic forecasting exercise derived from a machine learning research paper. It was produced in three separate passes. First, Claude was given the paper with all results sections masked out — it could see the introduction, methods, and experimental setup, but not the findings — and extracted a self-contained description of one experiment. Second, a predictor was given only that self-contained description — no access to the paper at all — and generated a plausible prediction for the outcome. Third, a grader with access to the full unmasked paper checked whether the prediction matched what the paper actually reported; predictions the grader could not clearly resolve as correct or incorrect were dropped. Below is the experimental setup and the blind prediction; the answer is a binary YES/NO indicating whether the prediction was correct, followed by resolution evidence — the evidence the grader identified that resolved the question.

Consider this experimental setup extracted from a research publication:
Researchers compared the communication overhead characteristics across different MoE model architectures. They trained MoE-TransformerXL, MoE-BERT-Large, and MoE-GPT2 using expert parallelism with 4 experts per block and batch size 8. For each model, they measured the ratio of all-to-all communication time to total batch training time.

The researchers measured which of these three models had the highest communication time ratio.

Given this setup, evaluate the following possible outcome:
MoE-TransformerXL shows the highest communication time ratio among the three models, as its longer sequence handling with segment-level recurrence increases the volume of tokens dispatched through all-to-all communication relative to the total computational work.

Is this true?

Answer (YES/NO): NO